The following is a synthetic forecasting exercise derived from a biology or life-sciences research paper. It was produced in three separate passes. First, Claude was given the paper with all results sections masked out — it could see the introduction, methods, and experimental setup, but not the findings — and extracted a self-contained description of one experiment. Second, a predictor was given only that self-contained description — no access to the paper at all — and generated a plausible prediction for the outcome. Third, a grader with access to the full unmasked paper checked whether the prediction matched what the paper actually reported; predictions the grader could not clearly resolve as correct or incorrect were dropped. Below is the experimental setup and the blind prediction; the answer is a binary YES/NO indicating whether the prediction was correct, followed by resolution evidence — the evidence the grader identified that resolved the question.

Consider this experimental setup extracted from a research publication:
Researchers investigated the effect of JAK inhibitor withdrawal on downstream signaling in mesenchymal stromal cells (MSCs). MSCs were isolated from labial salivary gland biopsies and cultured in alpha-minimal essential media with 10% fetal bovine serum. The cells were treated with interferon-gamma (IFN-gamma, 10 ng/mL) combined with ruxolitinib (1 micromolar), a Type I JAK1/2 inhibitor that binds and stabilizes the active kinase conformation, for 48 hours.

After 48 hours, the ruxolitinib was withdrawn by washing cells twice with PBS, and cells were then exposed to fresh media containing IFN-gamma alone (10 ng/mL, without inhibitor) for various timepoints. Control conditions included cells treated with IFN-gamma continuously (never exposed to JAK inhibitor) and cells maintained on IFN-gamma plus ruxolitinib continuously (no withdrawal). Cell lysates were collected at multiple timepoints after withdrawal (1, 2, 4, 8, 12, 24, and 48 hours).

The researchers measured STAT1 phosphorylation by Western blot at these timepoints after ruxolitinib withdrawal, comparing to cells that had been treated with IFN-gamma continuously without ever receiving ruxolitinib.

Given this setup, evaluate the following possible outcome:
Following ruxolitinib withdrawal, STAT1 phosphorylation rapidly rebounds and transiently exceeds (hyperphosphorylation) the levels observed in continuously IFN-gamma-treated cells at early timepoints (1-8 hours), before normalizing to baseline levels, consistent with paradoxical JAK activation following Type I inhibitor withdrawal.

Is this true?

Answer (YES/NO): YES